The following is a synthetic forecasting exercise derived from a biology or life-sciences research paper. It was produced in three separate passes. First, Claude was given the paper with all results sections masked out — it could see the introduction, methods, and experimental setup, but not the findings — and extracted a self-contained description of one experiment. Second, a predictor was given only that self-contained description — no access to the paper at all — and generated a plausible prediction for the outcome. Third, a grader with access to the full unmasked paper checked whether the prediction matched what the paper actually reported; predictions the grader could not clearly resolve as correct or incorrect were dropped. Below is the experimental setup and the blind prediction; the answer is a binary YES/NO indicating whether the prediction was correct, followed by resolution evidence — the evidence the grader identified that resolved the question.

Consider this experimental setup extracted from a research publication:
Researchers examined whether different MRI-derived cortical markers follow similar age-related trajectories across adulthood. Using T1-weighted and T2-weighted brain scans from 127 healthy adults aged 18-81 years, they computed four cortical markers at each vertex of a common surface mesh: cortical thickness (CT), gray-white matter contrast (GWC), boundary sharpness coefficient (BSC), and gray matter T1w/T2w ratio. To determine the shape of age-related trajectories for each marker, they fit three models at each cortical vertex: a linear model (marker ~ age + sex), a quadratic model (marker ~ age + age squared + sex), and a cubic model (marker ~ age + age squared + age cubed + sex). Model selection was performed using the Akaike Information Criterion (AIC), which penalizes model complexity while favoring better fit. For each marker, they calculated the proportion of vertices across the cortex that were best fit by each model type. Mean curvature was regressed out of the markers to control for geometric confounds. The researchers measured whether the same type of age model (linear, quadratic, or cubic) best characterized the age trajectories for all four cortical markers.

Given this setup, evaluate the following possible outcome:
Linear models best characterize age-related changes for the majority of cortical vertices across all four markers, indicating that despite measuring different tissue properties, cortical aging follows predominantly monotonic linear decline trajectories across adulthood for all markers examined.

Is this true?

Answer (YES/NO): NO